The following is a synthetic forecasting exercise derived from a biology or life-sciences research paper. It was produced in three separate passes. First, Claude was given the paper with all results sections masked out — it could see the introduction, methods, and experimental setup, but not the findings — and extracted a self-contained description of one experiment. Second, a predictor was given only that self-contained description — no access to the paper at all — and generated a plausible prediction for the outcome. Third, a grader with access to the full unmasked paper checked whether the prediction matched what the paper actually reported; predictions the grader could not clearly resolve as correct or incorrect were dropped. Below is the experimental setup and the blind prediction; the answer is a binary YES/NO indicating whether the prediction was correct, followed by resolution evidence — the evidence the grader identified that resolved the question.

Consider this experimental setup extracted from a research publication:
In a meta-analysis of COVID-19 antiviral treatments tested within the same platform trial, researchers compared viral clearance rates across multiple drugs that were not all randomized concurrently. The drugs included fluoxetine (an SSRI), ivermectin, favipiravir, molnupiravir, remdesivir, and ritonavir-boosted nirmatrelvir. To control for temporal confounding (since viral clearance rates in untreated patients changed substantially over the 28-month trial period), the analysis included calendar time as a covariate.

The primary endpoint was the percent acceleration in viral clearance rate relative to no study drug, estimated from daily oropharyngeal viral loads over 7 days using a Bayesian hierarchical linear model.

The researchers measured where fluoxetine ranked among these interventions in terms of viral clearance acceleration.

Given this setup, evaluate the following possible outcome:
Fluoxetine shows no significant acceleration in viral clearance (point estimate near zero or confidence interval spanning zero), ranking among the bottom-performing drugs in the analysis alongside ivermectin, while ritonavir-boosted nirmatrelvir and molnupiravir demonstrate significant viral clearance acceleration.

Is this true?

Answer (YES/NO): NO